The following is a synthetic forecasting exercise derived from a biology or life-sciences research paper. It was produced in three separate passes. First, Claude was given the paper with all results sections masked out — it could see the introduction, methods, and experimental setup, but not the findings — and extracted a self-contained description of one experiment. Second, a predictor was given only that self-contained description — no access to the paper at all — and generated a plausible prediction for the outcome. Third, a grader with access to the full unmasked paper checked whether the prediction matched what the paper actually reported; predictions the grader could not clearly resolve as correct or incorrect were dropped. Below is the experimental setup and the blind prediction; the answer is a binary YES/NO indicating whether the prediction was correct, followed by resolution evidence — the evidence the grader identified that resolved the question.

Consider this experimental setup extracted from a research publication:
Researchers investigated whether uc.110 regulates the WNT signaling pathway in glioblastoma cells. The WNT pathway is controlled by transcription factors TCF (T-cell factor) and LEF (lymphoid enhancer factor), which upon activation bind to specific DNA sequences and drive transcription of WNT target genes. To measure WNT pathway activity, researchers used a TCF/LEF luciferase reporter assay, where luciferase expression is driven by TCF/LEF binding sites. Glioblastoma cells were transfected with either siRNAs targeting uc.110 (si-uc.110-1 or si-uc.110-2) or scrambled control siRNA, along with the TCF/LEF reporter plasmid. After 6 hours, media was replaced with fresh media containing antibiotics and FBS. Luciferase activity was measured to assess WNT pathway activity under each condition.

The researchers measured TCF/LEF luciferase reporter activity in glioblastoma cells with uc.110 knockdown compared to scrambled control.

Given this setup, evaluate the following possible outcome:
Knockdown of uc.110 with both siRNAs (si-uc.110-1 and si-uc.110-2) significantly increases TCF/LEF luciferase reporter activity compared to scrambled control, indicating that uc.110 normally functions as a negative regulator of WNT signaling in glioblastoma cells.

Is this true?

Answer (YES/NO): NO